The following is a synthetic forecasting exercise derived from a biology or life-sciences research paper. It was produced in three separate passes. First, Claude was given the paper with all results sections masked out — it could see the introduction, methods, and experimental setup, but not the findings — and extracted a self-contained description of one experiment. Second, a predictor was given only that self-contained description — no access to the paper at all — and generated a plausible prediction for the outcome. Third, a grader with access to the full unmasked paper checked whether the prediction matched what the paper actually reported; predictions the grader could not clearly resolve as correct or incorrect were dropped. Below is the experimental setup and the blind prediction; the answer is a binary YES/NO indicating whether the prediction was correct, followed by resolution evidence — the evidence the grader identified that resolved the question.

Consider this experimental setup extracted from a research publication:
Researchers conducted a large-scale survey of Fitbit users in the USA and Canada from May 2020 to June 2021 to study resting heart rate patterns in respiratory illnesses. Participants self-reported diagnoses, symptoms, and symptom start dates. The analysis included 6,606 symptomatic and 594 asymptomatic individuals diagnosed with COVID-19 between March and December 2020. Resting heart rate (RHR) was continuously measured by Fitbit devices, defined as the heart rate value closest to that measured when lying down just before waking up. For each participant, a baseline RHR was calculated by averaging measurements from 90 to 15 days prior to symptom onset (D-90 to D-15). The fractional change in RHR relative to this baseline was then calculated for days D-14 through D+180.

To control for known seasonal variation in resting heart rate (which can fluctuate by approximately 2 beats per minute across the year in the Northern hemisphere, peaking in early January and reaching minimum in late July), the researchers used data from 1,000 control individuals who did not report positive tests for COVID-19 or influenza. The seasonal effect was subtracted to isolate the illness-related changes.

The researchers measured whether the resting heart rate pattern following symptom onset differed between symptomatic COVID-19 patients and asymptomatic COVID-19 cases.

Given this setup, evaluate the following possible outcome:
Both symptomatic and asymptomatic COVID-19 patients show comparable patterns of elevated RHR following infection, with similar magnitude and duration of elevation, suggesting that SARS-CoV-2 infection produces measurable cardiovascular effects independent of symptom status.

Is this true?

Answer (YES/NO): NO